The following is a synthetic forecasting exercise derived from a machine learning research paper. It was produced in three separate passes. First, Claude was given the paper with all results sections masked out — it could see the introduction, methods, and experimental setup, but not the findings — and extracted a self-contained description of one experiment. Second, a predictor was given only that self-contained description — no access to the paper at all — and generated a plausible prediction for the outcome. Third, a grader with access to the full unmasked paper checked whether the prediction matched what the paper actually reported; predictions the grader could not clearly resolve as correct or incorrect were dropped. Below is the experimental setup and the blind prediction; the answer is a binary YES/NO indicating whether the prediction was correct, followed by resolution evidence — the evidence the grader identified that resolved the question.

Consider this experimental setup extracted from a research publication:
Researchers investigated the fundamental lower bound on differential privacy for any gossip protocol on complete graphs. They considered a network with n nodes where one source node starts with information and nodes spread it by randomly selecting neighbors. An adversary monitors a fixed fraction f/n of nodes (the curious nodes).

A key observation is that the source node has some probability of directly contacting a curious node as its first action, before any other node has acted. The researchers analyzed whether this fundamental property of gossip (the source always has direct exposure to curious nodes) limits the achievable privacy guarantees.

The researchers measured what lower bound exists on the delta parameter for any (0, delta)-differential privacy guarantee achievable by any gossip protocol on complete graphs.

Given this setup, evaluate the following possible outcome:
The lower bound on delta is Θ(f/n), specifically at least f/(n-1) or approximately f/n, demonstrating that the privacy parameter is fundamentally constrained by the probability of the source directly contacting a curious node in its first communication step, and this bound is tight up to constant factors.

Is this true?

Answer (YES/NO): YES